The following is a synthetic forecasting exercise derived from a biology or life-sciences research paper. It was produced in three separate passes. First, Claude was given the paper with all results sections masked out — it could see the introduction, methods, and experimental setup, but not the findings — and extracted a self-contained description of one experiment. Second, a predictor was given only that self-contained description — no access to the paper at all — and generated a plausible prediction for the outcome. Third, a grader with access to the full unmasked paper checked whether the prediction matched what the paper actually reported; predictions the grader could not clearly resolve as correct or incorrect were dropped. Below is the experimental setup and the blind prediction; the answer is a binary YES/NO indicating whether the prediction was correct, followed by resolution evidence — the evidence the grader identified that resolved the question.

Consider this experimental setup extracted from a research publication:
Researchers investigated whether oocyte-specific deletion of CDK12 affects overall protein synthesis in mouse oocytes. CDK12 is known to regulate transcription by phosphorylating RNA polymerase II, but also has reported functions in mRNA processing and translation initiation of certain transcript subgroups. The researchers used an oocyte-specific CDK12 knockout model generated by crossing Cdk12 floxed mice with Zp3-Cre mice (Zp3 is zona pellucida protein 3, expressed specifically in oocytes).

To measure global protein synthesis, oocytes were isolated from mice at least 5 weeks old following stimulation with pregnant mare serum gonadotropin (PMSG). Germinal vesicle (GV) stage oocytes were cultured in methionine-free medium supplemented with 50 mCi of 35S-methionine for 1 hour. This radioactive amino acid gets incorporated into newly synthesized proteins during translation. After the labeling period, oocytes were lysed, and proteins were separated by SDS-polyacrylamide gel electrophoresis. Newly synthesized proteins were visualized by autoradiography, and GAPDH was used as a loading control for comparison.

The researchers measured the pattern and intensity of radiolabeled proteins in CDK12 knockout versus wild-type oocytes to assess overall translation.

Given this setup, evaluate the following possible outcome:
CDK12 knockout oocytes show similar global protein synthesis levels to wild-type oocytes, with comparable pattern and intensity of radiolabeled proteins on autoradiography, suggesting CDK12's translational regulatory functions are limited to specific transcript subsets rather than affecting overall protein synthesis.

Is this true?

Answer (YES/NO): NO